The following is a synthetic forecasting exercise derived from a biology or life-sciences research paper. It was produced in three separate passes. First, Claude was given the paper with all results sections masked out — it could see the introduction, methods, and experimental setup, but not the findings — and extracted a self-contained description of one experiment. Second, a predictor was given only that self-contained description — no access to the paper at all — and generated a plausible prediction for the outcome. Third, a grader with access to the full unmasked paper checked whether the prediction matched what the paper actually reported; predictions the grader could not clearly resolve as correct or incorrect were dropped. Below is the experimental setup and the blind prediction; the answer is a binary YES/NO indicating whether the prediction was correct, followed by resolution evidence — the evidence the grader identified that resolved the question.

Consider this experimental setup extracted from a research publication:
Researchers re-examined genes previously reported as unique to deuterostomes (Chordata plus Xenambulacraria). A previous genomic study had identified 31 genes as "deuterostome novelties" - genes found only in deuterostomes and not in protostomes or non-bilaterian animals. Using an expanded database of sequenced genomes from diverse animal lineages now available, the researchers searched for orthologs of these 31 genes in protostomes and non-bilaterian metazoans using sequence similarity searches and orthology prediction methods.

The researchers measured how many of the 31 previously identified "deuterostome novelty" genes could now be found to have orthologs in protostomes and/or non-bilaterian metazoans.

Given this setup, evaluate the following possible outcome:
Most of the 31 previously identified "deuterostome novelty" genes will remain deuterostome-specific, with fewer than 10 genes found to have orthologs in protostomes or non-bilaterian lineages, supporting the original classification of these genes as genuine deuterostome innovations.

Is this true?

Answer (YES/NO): NO